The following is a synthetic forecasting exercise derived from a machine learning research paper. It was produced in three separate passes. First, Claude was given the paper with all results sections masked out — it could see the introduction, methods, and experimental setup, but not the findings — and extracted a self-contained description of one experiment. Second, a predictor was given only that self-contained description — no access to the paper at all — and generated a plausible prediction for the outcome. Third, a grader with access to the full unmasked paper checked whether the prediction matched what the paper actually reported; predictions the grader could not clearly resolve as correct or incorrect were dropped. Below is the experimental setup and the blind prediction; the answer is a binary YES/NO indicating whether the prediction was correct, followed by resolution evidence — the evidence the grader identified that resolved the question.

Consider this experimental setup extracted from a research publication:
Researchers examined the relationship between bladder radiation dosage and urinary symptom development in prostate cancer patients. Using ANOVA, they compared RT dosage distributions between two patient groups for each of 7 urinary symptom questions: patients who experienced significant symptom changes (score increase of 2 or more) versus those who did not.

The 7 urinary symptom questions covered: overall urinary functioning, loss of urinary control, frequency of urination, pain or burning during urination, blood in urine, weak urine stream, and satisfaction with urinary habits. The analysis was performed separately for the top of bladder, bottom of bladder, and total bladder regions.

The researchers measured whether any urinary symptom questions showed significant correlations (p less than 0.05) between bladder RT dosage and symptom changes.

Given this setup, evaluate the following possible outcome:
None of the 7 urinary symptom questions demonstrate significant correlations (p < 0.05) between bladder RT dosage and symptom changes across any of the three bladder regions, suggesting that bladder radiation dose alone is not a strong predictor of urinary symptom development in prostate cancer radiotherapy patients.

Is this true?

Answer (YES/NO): YES